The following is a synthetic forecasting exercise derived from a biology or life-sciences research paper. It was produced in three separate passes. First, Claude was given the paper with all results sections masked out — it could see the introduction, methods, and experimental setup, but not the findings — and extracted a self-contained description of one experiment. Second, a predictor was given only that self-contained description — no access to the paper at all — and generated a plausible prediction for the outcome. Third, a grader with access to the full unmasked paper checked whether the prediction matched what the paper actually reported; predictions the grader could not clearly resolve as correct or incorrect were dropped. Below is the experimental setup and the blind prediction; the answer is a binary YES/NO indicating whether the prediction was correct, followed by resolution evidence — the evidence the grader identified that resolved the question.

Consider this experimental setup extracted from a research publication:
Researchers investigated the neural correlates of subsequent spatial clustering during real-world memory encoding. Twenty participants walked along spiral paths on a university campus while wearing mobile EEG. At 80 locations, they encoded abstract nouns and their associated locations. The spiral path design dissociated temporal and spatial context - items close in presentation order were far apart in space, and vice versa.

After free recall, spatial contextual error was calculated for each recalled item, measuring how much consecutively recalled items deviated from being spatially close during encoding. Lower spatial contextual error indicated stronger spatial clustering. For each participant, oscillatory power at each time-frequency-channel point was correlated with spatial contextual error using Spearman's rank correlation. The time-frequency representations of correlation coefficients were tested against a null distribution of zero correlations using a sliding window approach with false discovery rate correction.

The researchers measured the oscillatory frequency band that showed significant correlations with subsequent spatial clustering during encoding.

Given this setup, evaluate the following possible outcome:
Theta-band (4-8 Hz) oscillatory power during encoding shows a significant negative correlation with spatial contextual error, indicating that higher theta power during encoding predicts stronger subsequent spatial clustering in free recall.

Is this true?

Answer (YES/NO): NO